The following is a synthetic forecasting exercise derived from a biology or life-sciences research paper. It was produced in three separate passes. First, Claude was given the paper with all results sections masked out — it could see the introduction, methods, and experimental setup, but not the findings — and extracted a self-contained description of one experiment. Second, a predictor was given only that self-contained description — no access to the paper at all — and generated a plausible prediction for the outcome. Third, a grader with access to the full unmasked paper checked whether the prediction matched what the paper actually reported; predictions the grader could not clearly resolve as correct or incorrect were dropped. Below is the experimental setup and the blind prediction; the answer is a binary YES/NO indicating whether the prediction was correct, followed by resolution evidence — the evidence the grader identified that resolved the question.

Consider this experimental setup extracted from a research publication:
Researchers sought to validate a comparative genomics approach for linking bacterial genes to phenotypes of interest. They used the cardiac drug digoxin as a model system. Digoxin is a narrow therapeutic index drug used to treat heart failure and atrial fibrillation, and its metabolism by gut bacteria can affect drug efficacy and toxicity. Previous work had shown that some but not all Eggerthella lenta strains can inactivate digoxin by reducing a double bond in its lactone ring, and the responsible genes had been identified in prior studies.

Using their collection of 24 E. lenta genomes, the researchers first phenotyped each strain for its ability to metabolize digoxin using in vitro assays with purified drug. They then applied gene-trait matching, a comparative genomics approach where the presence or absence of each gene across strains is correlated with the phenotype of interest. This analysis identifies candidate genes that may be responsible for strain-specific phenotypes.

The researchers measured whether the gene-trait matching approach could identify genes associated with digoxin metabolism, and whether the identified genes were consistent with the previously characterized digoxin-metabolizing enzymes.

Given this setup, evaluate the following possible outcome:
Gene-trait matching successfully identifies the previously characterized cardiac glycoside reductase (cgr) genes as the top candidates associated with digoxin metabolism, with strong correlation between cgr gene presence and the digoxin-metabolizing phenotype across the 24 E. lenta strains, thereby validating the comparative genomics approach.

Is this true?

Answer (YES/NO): YES